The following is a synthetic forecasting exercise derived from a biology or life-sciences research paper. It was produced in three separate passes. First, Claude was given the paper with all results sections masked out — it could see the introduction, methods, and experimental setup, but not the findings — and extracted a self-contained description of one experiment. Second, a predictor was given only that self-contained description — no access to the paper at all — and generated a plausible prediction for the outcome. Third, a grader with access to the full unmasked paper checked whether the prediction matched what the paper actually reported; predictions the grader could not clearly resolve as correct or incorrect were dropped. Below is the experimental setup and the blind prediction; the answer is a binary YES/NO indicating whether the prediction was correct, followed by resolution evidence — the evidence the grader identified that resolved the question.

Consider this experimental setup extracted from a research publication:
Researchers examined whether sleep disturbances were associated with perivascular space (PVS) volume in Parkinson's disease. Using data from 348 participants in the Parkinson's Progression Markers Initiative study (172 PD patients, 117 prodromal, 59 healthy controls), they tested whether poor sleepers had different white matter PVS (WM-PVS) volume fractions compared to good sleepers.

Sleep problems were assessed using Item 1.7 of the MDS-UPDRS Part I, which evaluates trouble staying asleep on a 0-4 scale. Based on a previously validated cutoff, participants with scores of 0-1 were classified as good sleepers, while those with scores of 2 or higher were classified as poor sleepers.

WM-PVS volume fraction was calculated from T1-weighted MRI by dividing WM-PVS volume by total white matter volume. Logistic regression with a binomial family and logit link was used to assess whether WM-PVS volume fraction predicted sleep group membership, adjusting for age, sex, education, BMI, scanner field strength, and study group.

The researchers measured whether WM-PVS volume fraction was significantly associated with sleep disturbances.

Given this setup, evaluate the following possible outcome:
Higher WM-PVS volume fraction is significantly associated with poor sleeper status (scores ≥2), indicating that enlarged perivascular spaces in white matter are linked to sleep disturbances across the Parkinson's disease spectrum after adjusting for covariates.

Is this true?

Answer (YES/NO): NO